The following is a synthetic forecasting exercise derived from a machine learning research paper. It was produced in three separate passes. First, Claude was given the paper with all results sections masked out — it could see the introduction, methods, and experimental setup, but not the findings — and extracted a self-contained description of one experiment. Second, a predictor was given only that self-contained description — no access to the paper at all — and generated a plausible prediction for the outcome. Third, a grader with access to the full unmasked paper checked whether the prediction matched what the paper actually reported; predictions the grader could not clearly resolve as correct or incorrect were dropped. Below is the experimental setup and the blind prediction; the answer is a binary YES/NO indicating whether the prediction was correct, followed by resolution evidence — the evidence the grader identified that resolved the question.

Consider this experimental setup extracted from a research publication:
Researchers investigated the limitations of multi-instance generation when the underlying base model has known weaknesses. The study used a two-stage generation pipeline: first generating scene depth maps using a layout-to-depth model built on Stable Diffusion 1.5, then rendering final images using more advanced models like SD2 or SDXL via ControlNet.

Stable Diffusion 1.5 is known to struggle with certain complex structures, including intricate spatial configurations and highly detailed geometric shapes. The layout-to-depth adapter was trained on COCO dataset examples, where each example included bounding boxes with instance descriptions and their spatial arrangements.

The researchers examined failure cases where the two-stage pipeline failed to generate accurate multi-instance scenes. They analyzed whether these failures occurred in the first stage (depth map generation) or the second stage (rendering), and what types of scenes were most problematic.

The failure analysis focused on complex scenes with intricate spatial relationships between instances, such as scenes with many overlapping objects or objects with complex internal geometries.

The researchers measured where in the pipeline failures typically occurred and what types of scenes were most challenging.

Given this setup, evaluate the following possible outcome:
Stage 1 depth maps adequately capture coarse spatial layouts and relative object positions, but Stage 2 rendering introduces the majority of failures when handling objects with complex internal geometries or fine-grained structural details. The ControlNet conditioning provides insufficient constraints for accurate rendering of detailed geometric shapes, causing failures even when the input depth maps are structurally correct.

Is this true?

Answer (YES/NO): NO